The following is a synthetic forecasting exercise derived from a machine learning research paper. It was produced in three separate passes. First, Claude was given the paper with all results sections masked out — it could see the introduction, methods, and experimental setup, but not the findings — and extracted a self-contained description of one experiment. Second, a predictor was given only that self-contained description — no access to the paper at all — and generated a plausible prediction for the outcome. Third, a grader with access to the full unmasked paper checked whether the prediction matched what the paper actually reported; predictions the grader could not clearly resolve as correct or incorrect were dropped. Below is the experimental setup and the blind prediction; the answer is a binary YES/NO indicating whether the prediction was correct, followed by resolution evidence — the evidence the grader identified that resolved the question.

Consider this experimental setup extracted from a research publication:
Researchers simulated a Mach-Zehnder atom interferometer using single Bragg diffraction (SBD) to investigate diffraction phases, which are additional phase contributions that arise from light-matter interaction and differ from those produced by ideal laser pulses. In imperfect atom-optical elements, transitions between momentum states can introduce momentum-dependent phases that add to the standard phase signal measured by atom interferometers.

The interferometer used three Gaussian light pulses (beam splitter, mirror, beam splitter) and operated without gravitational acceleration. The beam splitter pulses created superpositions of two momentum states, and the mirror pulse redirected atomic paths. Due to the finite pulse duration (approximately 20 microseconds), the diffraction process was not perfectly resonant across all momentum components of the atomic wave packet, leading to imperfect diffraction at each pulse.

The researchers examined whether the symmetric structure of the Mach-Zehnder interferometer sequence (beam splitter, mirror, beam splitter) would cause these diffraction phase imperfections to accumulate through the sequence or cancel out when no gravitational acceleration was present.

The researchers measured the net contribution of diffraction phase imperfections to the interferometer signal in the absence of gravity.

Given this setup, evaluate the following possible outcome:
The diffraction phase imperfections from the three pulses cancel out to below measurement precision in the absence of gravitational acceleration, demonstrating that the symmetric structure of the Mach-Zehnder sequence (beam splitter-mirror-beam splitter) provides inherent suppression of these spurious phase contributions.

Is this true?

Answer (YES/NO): YES